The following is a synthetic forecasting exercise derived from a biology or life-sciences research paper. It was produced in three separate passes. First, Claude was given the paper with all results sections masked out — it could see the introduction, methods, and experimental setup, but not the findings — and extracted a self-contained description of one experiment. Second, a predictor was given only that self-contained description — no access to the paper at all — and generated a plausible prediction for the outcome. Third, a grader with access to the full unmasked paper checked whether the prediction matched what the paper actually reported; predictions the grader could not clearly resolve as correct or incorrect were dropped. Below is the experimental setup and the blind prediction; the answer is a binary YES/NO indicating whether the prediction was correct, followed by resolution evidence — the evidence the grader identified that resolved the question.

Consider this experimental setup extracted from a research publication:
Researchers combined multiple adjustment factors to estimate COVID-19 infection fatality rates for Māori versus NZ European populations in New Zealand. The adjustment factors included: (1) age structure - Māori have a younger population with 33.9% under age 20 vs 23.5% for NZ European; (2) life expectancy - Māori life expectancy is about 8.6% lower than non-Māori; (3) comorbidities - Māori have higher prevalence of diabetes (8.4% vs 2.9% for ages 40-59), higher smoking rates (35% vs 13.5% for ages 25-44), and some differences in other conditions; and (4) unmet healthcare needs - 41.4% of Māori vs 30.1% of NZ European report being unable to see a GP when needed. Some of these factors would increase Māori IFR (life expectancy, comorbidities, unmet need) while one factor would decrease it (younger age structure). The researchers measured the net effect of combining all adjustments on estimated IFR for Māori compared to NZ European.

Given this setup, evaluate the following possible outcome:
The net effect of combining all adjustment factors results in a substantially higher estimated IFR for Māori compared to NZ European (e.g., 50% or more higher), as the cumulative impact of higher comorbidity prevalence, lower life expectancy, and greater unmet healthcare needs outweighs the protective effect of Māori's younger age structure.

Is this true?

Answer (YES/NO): YES